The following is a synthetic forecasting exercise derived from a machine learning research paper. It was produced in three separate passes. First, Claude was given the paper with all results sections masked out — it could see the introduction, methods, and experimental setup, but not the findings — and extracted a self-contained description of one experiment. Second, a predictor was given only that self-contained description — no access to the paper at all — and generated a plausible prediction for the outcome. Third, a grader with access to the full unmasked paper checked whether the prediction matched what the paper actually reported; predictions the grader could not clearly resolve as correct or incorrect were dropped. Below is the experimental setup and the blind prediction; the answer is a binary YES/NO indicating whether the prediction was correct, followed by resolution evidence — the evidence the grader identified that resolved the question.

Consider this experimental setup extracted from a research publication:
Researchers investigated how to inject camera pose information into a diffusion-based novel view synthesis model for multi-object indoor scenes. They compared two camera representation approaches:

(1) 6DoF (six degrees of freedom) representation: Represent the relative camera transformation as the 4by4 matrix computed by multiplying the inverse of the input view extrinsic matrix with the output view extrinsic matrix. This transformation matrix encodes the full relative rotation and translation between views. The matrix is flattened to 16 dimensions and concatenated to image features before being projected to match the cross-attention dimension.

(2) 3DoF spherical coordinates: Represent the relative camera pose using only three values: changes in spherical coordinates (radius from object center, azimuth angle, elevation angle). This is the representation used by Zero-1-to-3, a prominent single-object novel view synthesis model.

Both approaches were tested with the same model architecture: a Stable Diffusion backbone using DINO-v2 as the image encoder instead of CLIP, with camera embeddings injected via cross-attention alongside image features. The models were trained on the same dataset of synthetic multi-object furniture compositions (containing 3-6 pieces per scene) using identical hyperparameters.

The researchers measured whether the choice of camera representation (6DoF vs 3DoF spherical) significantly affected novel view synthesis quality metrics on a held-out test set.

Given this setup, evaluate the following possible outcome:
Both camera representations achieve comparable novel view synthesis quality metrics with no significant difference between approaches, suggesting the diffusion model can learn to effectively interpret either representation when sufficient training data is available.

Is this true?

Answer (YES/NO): YES